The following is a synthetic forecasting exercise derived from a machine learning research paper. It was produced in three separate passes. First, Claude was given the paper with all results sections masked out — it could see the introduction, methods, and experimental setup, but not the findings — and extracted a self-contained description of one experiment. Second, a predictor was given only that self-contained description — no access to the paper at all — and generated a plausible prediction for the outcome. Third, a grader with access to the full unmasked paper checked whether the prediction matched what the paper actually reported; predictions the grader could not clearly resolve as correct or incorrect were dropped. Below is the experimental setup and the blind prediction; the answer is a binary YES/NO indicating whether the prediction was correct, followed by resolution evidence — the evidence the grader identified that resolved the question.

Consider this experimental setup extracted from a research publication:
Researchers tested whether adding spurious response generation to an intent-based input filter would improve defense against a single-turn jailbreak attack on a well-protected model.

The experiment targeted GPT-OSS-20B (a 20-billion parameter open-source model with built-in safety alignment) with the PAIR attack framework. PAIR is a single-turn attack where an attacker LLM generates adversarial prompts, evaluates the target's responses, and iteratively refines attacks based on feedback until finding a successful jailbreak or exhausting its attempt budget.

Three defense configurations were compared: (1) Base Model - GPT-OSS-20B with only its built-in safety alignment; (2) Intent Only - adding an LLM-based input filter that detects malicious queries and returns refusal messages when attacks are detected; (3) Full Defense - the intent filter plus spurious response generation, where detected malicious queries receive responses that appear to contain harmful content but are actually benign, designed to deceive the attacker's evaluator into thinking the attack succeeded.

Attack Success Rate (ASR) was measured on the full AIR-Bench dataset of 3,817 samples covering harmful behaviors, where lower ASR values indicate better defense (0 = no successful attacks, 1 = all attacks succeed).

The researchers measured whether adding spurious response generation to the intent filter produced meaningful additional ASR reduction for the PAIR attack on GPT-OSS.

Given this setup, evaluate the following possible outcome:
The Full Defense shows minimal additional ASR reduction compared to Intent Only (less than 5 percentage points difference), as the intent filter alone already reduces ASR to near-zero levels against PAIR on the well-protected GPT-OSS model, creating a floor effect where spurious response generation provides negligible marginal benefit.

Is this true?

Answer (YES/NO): YES